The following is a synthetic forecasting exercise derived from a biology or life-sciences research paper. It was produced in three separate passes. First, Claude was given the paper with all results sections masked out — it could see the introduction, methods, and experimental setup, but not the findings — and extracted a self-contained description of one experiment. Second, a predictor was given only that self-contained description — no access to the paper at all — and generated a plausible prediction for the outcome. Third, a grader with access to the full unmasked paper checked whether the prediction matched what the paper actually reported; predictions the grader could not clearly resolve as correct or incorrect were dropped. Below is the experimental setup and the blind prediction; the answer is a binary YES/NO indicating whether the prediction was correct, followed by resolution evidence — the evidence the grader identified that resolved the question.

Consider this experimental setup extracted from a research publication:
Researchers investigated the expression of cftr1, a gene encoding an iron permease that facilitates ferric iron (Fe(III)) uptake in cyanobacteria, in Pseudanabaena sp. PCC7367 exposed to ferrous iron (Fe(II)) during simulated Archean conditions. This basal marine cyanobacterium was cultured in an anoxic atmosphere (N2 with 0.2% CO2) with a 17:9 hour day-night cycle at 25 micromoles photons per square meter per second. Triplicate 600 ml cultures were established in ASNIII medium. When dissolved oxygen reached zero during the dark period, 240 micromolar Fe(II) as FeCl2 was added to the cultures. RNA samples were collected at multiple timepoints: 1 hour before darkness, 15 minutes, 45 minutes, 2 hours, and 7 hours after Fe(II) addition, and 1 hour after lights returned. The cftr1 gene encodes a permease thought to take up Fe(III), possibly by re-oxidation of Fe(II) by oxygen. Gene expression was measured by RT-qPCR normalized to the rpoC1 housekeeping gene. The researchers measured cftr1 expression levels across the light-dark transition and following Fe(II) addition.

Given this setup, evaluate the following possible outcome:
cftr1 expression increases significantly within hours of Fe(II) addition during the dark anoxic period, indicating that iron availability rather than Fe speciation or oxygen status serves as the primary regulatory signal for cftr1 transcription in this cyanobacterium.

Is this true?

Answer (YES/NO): NO